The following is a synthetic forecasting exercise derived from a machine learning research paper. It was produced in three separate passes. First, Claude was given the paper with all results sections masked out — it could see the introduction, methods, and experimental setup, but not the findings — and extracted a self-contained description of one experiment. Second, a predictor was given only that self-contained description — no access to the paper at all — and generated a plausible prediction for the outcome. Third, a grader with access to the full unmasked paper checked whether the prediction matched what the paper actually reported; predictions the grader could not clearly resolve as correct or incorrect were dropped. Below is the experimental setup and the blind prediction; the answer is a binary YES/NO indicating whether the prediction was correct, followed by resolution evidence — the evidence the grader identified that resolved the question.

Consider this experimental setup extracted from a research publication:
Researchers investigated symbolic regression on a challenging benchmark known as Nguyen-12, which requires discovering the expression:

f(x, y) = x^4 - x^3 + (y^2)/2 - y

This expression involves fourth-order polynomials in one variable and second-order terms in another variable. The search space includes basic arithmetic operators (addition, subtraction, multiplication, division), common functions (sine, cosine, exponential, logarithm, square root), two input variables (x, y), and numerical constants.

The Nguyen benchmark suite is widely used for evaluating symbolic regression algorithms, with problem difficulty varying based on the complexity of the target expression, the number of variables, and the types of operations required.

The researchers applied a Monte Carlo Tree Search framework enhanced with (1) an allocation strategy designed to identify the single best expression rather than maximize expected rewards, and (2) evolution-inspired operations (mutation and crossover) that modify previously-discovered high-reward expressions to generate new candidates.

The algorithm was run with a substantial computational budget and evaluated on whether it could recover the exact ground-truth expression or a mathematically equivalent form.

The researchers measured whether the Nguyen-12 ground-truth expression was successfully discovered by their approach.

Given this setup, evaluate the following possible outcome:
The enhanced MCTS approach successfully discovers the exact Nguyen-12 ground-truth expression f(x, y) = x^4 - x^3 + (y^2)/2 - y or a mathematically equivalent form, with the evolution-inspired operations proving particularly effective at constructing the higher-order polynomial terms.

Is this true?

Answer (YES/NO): NO